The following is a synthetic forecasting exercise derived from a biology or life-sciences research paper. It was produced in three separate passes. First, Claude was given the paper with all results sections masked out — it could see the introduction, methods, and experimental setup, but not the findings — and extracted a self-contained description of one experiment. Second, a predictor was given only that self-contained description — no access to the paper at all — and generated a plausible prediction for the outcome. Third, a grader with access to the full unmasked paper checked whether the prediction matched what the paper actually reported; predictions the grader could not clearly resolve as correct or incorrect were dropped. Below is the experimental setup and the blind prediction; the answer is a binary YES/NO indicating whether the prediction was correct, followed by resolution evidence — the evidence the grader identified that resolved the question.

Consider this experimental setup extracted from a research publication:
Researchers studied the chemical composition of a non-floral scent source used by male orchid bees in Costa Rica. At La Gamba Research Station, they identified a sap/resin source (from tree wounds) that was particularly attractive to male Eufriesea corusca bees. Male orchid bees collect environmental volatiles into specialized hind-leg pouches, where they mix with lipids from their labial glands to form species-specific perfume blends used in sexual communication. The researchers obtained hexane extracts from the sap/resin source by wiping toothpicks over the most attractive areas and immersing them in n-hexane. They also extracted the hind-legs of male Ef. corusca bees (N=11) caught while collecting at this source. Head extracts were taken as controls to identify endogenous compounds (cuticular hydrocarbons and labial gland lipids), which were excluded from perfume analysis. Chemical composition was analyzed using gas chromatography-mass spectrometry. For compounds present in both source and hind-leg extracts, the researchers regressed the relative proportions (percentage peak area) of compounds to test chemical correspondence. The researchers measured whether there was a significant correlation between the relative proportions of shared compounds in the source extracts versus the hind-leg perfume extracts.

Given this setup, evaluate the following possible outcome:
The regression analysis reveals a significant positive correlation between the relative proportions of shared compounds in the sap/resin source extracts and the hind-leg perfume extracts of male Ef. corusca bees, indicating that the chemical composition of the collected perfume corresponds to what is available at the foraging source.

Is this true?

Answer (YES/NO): YES